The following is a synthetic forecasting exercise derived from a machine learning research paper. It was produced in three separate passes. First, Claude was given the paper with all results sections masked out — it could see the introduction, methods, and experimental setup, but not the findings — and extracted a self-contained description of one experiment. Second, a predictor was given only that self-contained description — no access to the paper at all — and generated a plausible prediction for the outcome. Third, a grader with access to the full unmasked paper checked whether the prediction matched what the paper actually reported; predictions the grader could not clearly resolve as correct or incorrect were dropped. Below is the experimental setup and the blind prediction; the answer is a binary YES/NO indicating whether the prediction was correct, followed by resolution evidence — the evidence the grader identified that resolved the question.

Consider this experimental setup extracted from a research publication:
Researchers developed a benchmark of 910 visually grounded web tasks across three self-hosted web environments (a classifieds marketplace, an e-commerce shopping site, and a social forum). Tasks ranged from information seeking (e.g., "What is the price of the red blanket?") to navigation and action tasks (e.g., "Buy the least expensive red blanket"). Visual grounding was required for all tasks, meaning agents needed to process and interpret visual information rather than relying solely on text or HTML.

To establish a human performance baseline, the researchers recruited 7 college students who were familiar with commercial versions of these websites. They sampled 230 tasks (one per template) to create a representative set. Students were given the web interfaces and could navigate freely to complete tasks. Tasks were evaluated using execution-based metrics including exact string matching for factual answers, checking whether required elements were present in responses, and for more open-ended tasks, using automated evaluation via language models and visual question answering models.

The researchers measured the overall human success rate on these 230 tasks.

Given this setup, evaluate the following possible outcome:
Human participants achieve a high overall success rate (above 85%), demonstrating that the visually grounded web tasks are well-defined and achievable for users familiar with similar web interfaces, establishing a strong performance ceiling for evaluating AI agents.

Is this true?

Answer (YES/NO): YES